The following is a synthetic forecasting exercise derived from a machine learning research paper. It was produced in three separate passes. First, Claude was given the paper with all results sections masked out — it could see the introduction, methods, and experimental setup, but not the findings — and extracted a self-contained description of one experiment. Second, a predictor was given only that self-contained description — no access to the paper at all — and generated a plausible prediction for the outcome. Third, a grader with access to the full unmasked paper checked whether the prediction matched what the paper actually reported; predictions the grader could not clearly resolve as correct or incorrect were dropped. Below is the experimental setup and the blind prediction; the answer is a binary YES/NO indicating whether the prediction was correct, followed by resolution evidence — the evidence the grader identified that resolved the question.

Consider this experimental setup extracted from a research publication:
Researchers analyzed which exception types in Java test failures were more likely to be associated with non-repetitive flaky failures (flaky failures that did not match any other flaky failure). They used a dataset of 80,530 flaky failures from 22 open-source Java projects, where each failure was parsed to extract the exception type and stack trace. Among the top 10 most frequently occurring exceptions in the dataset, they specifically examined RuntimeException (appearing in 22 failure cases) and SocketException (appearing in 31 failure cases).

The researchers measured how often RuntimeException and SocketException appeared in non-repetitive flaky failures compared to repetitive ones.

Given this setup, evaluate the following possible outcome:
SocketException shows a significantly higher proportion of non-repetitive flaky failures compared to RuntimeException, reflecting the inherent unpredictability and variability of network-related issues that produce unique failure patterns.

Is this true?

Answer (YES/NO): NO